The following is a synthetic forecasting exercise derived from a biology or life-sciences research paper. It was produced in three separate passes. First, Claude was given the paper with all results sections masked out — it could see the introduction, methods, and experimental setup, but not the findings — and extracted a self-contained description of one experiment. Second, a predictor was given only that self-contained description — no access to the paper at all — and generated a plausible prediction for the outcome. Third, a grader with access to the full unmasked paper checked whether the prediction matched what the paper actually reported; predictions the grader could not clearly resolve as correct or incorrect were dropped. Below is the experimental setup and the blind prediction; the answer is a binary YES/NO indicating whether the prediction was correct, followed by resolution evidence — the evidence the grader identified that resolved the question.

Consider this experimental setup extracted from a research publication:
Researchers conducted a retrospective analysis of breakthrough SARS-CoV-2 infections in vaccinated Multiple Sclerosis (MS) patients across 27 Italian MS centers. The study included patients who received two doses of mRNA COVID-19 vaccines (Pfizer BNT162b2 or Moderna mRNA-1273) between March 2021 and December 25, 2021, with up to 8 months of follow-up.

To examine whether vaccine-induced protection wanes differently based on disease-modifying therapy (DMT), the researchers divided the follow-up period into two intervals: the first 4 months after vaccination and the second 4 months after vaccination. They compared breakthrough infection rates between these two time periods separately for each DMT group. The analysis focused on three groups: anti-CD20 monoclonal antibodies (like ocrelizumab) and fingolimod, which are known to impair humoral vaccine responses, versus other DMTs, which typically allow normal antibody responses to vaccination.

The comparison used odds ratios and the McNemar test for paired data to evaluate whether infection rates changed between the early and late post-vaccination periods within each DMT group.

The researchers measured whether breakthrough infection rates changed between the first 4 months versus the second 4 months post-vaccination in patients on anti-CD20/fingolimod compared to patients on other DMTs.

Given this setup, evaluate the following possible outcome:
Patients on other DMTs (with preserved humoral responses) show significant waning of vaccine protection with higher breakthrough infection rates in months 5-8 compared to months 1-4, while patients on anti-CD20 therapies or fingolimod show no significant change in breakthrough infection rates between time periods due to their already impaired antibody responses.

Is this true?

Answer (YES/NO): YES